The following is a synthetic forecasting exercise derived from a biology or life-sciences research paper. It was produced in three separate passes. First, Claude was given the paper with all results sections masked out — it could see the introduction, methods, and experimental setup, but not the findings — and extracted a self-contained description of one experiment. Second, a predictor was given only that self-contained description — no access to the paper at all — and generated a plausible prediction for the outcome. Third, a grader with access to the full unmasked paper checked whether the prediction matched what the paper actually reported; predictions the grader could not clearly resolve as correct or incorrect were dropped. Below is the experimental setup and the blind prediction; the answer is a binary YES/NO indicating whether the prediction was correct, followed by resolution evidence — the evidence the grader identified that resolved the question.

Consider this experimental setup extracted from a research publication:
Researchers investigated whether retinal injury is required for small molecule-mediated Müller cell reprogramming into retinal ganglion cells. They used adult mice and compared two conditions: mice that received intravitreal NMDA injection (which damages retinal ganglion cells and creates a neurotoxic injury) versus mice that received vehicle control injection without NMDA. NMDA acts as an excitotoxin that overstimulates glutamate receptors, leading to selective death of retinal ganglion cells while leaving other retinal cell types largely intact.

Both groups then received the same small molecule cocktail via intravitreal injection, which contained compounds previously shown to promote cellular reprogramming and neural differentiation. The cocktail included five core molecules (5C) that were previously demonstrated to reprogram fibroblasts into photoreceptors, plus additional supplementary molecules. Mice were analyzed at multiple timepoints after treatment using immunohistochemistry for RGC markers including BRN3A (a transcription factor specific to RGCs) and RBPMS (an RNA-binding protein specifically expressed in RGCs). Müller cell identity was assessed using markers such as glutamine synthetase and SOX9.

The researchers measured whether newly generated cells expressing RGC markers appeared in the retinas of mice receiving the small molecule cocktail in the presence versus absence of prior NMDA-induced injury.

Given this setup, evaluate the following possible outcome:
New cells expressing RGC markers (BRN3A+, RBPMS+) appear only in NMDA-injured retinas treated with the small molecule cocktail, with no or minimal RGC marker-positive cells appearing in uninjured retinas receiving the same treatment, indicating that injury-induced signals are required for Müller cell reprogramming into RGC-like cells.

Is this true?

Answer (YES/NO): YES